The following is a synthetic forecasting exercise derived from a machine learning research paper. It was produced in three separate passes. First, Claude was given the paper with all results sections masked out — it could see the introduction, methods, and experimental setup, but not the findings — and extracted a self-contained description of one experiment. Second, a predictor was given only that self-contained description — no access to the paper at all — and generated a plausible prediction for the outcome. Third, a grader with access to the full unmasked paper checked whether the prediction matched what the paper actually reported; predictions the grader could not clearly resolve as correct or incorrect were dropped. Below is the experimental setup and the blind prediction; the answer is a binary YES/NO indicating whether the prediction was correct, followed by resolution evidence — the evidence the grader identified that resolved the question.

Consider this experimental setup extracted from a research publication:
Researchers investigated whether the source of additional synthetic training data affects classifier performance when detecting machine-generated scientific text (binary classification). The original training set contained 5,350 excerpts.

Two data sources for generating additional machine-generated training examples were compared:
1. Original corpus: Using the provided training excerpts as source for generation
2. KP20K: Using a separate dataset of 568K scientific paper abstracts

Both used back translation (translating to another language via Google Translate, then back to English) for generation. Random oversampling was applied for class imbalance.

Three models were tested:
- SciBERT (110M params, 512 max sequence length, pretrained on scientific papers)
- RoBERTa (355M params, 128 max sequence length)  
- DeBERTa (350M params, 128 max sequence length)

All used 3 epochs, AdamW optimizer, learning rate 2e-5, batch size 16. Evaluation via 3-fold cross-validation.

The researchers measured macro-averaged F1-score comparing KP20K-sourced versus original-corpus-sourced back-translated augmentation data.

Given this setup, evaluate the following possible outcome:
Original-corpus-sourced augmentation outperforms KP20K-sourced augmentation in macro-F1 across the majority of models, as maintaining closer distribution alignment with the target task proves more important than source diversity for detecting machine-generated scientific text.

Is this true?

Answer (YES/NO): NO